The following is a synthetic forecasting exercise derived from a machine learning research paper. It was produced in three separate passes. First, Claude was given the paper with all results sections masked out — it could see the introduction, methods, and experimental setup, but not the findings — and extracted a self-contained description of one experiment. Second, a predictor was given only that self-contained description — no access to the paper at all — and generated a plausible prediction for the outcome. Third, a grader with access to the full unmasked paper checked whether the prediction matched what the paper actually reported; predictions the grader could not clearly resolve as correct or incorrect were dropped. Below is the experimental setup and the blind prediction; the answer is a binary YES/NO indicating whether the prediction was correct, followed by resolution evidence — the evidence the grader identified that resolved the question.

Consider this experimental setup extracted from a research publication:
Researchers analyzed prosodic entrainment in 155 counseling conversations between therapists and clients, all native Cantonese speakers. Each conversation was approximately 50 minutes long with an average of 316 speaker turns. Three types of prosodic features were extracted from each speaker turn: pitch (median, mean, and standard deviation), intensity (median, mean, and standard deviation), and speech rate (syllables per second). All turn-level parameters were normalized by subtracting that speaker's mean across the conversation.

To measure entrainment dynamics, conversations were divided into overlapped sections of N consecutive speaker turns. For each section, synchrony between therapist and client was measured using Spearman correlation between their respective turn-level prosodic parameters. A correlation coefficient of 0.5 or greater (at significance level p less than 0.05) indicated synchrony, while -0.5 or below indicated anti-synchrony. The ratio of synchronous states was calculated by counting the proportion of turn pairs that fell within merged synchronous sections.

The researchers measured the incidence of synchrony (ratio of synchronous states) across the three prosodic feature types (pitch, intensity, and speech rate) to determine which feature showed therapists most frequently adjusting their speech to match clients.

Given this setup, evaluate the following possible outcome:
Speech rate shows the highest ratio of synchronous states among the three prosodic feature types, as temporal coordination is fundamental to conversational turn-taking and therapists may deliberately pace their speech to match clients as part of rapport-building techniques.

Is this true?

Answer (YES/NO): NO